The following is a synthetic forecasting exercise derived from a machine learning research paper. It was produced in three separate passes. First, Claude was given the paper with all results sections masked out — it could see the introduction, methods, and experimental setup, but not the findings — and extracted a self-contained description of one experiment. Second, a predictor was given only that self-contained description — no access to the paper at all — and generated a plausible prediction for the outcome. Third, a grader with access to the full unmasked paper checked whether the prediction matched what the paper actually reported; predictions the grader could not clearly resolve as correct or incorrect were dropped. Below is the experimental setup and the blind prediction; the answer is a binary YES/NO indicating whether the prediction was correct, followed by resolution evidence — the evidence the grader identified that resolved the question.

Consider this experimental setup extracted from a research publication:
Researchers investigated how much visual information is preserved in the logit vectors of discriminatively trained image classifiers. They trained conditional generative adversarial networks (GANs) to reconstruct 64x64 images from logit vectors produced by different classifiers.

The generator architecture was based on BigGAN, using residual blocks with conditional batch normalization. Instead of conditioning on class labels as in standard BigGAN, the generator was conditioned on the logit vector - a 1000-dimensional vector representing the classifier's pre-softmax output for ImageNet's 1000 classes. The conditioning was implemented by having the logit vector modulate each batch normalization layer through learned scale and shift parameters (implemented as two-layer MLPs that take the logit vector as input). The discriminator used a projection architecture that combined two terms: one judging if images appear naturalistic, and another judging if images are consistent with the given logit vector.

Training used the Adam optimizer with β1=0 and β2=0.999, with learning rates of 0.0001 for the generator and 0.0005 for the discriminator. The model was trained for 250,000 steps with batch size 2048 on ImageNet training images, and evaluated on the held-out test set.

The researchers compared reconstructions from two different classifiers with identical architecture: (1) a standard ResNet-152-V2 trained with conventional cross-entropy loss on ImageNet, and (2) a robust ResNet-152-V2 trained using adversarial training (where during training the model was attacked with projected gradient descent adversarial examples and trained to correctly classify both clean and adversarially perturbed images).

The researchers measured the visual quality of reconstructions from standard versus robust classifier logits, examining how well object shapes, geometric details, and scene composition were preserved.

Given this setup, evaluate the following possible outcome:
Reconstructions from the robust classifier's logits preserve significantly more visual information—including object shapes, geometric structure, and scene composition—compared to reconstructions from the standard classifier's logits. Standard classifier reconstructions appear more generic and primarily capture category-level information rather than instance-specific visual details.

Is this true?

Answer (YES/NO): NO